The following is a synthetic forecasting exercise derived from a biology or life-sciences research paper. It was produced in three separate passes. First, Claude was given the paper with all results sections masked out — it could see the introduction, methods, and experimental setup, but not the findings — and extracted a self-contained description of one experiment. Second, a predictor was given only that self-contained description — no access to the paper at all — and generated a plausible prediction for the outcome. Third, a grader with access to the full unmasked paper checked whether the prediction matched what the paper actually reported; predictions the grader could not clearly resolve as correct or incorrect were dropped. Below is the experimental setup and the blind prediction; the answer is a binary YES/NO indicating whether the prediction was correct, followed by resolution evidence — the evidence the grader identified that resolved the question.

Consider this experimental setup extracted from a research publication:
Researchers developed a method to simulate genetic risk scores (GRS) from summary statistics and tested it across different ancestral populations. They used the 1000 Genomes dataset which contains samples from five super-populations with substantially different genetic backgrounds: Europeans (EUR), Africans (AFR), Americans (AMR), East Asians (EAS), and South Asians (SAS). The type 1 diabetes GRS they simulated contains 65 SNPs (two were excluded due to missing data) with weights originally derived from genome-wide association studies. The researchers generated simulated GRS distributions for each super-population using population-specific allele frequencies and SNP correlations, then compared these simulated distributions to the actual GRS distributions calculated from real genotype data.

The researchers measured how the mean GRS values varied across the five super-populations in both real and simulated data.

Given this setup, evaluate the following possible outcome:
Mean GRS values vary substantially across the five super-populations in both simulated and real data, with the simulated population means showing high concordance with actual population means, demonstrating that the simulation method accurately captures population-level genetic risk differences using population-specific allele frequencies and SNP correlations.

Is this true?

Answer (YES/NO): YES